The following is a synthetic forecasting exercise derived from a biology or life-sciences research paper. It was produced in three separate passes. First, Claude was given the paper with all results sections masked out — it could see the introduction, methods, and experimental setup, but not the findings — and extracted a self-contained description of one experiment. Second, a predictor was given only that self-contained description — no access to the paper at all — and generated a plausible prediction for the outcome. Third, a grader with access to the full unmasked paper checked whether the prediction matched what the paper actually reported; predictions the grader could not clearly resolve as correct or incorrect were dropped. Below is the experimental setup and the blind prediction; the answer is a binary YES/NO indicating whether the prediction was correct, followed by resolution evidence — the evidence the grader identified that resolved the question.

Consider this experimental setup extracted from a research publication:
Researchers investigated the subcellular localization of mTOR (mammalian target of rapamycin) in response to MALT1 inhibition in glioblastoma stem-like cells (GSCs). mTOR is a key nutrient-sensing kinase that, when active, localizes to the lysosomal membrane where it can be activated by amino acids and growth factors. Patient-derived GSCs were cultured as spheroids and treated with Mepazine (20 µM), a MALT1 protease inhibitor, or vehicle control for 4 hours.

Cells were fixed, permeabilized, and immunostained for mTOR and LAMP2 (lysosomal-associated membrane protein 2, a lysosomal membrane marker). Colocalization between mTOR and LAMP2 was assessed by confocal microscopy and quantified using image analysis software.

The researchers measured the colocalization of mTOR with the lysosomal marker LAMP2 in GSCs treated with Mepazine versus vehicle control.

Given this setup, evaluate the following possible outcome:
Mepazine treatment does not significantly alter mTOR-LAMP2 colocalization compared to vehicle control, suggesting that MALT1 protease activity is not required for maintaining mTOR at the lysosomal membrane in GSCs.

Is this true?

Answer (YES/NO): NO